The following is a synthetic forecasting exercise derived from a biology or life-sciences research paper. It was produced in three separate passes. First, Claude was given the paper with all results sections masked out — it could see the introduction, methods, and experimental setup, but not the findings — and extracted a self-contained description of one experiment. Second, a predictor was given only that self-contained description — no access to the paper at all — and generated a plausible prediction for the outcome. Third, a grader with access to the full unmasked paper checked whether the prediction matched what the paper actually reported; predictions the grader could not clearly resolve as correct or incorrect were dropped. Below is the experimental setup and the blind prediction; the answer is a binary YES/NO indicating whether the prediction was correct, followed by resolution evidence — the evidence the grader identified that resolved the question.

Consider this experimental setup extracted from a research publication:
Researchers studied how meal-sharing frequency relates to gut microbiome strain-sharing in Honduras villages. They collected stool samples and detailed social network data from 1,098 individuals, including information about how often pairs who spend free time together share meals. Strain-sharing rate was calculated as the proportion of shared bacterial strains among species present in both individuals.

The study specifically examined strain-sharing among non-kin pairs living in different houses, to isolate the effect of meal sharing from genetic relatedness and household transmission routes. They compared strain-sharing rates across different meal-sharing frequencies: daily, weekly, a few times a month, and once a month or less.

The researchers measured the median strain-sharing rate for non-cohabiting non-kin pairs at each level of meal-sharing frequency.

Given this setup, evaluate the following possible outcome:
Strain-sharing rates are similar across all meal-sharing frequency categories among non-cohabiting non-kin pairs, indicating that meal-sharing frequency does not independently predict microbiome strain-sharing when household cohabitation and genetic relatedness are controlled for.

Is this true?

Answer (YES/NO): NO